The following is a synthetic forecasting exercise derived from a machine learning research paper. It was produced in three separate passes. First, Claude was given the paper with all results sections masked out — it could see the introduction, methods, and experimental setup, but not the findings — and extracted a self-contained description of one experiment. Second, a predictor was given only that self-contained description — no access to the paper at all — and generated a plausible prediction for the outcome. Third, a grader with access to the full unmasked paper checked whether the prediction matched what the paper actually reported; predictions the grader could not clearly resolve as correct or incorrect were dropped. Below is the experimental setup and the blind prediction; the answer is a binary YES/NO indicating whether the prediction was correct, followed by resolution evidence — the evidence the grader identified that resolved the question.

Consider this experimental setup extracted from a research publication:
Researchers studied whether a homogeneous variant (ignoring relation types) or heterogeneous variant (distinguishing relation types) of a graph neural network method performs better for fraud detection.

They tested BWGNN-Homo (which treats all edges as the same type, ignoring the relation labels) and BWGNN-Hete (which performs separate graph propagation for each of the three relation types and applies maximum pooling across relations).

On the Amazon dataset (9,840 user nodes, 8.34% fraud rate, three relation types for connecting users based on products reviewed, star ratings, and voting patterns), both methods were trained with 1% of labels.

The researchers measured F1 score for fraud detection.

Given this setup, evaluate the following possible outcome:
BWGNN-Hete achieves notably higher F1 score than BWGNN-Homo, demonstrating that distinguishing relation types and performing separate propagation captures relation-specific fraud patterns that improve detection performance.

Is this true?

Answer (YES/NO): NO